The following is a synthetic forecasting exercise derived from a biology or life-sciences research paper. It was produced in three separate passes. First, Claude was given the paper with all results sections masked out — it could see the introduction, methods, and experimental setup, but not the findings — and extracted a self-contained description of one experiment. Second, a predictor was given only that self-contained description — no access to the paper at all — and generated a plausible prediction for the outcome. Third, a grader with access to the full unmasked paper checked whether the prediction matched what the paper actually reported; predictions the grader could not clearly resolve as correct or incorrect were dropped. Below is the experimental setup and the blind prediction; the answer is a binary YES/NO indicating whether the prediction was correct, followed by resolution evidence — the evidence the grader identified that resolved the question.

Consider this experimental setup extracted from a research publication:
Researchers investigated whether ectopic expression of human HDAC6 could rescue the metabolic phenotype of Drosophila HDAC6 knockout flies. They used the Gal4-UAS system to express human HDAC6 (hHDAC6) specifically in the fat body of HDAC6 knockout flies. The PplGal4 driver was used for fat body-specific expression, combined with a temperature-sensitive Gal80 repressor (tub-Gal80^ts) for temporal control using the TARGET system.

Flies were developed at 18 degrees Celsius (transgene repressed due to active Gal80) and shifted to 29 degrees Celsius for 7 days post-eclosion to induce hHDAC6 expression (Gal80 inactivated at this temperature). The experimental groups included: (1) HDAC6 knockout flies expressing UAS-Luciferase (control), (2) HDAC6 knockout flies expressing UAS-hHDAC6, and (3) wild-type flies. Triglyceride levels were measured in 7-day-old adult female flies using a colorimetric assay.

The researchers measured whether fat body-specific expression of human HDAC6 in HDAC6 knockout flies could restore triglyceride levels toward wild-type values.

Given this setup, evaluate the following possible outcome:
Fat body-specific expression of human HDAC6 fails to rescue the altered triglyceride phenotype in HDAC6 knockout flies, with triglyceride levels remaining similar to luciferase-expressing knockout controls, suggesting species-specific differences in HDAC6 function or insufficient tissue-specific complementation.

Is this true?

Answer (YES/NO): NO